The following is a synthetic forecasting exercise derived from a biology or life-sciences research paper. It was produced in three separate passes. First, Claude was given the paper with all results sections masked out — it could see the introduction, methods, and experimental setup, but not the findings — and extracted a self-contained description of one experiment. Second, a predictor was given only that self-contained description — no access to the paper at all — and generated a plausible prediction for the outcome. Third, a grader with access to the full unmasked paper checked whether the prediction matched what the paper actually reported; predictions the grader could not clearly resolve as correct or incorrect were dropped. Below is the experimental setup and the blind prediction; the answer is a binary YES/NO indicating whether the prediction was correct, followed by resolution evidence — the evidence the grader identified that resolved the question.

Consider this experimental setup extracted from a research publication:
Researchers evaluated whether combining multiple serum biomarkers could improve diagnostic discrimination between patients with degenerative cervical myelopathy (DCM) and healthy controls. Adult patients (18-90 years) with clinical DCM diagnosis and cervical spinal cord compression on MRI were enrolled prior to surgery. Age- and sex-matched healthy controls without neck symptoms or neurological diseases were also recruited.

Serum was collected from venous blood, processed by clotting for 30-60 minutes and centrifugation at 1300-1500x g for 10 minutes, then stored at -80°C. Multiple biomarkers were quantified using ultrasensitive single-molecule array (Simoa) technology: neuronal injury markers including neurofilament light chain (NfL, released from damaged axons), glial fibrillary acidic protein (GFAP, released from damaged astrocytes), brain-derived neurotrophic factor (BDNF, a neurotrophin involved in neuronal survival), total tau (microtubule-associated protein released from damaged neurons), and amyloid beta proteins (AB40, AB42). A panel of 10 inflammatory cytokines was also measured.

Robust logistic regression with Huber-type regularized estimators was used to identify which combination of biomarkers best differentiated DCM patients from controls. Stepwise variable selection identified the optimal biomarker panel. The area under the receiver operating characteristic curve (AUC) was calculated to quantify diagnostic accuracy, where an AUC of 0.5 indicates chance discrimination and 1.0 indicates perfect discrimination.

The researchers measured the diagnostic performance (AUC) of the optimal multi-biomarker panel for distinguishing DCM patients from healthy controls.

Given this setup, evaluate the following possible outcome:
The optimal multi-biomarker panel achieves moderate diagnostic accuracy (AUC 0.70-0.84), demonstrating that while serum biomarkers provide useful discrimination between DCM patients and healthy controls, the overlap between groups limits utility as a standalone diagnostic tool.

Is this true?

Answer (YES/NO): YES